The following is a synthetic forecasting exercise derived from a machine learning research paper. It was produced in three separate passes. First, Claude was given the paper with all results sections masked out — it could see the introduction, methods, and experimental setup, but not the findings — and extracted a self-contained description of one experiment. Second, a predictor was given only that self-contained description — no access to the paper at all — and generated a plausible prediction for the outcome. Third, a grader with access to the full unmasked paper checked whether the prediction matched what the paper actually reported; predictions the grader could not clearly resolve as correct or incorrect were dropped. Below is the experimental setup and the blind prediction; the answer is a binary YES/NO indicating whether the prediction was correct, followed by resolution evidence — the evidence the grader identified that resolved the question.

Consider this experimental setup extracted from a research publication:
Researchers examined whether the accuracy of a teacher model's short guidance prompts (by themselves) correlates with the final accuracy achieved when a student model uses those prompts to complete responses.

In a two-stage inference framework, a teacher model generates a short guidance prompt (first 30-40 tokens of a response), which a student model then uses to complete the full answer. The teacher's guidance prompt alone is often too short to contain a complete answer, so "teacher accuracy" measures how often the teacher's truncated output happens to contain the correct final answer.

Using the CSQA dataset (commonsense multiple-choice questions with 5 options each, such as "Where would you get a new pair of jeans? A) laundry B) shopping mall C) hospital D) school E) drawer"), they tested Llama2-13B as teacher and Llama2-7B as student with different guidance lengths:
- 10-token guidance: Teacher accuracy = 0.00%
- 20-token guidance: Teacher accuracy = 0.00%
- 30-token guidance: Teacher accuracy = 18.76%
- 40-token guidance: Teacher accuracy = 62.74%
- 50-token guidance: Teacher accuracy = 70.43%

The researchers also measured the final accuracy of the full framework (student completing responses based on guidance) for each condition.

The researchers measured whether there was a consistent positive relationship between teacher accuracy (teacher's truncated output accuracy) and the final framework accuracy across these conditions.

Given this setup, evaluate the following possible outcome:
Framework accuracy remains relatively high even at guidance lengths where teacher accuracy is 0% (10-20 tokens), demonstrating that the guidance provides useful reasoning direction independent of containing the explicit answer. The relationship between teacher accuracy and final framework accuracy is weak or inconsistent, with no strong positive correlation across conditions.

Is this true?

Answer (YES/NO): YES